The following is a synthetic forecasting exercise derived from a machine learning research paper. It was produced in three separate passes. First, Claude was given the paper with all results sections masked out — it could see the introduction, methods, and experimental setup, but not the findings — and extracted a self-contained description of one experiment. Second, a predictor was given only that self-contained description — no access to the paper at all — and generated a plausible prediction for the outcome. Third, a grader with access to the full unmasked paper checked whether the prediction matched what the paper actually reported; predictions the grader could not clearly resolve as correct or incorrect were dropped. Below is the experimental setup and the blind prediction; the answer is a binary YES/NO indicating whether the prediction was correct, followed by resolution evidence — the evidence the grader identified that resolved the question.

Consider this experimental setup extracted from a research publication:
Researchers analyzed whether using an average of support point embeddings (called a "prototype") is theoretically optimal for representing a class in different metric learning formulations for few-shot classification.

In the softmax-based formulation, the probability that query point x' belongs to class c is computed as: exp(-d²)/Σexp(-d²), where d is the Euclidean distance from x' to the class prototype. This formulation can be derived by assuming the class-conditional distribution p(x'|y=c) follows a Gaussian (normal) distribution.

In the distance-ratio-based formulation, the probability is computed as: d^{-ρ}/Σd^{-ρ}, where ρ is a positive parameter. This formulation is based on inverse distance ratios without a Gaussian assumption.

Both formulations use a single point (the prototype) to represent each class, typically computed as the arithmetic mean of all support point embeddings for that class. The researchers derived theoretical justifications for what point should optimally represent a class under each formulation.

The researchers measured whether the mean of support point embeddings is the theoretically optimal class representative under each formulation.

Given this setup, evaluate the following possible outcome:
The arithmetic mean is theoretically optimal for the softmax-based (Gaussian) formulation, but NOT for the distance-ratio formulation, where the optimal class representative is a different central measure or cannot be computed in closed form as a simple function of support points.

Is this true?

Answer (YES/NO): YES